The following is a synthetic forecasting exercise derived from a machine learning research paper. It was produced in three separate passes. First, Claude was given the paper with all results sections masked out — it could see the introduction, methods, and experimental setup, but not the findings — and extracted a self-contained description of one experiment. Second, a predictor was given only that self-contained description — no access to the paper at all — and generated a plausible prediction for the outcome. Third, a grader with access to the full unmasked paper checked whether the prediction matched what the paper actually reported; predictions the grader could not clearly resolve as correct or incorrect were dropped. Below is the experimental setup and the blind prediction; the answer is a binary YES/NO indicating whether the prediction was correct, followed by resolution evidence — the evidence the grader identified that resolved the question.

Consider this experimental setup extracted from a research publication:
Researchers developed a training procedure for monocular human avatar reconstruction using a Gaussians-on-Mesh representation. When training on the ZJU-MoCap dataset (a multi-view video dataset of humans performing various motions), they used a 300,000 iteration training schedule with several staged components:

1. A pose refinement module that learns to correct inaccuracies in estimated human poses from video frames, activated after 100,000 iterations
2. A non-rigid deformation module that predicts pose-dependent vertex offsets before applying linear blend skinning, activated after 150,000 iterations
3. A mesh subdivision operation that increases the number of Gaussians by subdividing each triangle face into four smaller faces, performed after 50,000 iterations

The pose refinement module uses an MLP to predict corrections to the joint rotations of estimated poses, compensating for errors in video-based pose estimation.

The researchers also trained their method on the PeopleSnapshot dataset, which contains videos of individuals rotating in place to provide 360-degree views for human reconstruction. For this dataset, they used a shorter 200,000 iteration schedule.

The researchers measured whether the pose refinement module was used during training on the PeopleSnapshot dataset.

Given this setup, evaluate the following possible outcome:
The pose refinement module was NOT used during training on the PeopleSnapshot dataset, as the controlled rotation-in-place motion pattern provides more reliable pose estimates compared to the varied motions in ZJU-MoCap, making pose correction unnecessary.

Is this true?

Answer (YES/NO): YES